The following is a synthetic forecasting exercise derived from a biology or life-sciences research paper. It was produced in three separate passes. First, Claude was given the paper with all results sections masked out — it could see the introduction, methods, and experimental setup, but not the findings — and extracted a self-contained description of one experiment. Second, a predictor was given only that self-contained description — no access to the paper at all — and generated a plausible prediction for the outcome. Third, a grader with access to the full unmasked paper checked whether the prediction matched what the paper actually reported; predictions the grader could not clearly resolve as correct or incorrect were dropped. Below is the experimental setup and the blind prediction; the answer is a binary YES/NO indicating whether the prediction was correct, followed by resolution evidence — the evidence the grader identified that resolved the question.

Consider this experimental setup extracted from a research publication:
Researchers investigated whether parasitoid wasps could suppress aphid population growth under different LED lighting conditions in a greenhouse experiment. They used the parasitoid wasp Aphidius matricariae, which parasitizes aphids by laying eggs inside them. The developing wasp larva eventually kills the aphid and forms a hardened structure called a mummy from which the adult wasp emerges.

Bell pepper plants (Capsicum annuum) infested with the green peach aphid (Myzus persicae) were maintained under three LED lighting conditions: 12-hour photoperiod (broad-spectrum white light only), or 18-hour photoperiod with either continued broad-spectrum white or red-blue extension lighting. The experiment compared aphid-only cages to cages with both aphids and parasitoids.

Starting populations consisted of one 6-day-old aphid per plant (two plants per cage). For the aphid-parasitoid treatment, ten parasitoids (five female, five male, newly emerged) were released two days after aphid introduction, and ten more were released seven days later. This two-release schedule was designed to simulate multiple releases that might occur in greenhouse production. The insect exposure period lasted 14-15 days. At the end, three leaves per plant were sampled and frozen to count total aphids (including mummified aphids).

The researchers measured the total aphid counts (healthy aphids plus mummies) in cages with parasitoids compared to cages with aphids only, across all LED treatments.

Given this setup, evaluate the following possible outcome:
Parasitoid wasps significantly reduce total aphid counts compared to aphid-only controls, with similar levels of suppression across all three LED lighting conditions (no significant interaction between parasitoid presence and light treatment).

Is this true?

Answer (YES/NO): YES